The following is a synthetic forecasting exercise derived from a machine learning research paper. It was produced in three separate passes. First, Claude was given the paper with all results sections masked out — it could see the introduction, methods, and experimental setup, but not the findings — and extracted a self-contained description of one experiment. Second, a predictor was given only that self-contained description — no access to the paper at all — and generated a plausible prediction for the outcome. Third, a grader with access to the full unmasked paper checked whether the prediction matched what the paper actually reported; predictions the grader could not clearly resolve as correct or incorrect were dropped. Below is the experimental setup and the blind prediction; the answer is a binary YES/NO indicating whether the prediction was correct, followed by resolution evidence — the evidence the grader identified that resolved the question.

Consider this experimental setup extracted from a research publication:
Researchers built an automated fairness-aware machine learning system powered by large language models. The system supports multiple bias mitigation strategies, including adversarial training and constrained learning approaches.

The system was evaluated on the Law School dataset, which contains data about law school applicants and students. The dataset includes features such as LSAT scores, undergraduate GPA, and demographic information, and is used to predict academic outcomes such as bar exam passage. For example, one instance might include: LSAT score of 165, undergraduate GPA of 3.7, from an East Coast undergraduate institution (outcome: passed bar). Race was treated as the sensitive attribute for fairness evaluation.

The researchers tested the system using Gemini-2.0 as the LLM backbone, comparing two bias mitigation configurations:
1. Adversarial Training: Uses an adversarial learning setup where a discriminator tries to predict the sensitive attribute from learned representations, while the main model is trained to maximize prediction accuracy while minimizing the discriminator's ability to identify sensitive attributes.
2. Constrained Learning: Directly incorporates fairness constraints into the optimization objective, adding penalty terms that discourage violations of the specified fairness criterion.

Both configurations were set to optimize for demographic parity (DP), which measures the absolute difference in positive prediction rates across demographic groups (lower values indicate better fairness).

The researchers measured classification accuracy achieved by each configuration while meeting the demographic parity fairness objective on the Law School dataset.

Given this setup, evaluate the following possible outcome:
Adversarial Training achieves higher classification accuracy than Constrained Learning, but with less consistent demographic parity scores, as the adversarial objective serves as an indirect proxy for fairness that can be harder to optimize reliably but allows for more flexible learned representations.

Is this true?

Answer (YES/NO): NO